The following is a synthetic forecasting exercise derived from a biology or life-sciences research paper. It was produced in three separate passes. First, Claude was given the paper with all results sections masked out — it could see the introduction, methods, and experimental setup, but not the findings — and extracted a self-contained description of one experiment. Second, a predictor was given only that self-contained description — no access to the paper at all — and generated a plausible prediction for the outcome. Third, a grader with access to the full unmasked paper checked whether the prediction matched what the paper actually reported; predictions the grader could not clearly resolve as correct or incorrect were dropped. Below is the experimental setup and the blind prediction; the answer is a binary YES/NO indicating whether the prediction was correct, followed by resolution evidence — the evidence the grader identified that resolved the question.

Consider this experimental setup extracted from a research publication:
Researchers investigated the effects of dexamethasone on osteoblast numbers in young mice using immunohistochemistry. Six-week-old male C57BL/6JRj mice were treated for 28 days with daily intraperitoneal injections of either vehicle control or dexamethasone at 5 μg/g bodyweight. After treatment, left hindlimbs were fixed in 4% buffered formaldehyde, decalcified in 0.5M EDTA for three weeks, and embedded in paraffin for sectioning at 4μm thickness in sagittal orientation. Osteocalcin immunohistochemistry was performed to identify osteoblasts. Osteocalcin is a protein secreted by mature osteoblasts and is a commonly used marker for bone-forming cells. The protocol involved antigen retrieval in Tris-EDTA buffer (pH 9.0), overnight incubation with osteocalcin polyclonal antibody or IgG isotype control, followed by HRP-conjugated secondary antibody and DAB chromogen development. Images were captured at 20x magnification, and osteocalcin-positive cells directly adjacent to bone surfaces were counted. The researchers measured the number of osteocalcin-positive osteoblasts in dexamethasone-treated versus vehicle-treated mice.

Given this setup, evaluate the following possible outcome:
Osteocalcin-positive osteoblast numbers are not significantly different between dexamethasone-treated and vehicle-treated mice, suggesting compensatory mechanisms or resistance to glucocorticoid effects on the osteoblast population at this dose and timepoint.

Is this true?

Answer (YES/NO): NO